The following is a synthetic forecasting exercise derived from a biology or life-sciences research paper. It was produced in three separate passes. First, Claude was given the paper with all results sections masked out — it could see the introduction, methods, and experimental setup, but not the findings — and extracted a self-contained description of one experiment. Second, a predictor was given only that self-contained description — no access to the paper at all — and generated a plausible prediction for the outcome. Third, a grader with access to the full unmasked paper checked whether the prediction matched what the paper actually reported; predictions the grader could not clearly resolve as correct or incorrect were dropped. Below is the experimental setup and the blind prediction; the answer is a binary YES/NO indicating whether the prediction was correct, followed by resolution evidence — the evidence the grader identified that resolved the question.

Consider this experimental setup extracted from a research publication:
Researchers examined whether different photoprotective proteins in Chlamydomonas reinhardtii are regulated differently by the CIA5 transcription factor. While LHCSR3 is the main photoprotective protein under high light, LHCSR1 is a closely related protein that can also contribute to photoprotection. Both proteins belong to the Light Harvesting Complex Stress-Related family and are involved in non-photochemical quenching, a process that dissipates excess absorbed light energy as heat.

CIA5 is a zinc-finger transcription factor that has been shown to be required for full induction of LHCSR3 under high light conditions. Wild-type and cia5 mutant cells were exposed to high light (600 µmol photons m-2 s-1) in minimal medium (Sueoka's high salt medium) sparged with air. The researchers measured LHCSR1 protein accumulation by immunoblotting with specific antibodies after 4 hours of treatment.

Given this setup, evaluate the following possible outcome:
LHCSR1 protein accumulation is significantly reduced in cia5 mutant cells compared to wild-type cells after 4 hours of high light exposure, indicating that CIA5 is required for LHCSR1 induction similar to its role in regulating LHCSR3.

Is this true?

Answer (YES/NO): NO